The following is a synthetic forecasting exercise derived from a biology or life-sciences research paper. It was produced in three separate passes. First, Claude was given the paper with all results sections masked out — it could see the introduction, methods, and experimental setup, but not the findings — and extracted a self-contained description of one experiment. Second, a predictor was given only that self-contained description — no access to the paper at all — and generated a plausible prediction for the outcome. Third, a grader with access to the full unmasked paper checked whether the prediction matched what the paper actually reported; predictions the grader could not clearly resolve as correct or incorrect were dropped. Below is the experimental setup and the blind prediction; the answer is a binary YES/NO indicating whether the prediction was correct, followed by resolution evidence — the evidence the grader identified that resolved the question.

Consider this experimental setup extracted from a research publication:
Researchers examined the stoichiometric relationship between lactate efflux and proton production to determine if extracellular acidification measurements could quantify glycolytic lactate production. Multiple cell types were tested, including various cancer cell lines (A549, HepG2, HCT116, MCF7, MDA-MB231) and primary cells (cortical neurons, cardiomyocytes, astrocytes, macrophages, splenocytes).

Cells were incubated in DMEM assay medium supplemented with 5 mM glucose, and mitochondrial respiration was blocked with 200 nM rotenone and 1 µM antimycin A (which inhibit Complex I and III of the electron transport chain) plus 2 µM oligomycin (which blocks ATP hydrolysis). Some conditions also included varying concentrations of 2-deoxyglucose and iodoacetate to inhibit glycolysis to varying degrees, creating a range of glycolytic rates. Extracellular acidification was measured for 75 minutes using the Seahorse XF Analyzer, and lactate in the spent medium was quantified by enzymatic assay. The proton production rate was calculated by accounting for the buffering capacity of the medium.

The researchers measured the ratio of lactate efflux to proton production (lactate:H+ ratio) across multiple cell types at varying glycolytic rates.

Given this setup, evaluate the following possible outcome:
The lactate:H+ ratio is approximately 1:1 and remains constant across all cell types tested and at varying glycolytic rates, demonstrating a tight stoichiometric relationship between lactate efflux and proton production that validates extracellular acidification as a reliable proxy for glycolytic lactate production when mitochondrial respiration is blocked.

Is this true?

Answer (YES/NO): NO